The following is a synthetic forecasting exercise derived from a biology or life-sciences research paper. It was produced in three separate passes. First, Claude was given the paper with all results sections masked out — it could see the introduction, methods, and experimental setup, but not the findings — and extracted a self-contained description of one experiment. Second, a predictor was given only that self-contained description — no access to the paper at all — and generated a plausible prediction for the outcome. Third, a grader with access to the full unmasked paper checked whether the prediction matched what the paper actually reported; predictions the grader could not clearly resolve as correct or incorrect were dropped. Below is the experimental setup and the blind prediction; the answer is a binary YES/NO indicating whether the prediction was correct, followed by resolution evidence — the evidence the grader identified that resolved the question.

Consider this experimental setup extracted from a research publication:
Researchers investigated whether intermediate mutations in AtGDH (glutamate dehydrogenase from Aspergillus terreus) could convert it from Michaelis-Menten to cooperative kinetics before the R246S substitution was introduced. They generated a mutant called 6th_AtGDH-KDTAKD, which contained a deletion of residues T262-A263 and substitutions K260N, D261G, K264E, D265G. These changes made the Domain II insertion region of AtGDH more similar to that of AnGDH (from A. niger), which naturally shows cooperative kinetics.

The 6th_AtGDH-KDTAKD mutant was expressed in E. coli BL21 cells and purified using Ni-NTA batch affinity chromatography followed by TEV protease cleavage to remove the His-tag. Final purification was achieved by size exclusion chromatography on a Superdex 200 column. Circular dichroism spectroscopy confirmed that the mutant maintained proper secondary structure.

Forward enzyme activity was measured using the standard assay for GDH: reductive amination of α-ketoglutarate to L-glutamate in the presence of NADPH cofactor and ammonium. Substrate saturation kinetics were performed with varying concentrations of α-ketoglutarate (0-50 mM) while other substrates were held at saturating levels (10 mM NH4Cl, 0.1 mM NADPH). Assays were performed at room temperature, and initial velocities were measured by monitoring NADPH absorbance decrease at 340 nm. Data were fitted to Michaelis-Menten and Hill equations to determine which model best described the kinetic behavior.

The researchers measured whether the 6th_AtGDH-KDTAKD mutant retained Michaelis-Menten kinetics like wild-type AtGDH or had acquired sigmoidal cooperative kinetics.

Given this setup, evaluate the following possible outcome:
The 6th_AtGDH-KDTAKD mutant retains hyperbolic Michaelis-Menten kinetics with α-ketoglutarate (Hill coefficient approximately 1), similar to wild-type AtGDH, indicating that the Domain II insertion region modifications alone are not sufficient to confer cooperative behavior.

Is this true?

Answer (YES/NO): YES